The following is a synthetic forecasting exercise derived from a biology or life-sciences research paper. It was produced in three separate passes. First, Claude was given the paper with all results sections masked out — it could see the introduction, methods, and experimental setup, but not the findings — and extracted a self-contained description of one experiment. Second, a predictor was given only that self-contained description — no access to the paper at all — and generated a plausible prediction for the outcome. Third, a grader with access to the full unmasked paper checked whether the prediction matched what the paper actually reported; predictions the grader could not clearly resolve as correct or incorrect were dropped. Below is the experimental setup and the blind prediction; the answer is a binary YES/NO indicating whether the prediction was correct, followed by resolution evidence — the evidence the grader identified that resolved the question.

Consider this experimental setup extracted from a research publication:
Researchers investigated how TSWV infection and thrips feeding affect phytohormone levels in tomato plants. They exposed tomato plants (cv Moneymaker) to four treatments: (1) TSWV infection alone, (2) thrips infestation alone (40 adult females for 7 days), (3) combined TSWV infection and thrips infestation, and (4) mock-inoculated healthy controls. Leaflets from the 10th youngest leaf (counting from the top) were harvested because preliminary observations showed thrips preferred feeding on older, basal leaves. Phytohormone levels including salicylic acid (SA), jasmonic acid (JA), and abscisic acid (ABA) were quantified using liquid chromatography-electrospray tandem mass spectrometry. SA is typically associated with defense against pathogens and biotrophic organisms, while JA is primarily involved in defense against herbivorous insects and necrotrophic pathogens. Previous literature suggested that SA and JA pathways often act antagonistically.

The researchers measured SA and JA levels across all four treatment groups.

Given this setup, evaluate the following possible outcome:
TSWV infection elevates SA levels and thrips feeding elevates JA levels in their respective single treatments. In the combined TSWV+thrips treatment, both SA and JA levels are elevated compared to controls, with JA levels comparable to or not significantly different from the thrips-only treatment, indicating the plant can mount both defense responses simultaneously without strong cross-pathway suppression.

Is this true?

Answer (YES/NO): NO